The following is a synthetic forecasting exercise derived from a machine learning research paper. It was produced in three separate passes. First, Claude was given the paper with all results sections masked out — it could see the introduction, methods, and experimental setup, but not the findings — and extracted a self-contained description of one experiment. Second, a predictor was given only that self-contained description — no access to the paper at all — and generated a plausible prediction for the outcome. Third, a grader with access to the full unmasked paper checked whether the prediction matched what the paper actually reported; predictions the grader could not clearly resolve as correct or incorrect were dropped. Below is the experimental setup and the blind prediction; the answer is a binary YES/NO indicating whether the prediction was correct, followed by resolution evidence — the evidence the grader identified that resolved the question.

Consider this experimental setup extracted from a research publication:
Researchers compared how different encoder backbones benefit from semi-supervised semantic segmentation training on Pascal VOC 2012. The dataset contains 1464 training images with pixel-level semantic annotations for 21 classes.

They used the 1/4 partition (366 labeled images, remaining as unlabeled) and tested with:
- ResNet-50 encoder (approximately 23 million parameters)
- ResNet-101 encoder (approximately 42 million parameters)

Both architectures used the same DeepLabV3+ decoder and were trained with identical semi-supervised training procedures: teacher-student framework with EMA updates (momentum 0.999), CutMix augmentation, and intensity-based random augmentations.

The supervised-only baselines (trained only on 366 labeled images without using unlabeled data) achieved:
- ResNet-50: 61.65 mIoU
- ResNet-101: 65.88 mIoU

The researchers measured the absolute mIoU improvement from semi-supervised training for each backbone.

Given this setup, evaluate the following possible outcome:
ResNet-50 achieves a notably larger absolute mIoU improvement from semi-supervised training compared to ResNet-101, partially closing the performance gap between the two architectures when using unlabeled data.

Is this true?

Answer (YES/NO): YES